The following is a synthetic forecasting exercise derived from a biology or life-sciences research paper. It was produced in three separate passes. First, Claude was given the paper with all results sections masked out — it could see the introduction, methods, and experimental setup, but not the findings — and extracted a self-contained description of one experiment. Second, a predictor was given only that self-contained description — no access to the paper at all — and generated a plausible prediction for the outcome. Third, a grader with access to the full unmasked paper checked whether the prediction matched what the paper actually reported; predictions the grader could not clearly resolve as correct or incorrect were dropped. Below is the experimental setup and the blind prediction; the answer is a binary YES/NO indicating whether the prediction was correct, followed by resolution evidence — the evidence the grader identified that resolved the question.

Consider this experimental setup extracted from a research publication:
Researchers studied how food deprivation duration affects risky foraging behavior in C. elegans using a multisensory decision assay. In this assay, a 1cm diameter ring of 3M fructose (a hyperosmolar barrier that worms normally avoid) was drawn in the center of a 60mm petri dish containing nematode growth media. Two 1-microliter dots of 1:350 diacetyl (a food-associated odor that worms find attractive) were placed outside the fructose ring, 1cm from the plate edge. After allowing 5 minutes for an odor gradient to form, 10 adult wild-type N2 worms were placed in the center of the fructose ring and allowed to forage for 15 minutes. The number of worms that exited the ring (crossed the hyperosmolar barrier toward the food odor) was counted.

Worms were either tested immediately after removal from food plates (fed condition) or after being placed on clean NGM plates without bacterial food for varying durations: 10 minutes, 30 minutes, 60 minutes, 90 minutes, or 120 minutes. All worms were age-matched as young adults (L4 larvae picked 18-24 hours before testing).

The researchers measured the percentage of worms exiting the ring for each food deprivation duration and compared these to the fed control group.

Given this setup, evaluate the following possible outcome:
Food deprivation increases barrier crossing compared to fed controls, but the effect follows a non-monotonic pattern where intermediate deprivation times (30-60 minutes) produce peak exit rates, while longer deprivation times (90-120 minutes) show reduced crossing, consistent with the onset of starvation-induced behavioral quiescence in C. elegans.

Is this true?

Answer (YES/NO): NO